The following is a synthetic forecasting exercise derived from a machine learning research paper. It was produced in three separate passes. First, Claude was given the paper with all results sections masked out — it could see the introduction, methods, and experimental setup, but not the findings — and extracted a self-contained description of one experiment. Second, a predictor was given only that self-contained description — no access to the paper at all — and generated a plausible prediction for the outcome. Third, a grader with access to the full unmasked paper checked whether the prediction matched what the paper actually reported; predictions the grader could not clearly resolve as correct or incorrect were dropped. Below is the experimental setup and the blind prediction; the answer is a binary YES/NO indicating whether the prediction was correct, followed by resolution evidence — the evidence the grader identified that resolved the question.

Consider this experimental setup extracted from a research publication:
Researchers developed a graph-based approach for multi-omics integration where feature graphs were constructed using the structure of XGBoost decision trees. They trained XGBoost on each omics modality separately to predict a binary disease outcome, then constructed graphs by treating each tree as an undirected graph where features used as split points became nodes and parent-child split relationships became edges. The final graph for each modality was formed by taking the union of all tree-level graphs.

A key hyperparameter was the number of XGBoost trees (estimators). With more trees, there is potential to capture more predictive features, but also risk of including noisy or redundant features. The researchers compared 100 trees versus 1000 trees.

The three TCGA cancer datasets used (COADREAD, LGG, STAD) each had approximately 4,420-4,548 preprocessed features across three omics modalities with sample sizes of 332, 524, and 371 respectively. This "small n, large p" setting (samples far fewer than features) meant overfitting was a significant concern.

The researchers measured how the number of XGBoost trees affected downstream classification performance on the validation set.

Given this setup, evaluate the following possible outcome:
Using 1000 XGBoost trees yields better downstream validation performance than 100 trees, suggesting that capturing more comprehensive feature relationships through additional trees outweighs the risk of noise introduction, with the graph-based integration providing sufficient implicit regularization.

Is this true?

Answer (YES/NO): NO